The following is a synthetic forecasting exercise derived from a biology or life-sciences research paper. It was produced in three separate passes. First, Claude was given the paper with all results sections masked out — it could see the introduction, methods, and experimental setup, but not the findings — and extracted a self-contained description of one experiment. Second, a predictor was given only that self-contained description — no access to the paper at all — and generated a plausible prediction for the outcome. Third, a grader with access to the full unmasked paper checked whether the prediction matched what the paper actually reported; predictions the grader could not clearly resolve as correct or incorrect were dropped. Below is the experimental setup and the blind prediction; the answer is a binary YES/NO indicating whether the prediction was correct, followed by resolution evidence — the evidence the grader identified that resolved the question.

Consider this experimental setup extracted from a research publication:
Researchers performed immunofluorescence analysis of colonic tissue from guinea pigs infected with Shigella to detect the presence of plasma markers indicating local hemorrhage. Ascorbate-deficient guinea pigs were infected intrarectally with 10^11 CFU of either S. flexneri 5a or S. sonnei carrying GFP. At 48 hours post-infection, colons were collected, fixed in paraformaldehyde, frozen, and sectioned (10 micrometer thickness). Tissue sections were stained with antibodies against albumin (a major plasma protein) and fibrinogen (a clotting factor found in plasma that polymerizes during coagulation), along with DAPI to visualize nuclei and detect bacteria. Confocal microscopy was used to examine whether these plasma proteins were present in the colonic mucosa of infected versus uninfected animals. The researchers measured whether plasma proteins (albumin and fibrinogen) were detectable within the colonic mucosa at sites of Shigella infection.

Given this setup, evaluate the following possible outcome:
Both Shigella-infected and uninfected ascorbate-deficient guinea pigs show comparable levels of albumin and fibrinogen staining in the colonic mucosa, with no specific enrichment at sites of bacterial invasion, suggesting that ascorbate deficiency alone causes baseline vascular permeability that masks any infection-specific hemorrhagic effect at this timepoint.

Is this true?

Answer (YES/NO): NO